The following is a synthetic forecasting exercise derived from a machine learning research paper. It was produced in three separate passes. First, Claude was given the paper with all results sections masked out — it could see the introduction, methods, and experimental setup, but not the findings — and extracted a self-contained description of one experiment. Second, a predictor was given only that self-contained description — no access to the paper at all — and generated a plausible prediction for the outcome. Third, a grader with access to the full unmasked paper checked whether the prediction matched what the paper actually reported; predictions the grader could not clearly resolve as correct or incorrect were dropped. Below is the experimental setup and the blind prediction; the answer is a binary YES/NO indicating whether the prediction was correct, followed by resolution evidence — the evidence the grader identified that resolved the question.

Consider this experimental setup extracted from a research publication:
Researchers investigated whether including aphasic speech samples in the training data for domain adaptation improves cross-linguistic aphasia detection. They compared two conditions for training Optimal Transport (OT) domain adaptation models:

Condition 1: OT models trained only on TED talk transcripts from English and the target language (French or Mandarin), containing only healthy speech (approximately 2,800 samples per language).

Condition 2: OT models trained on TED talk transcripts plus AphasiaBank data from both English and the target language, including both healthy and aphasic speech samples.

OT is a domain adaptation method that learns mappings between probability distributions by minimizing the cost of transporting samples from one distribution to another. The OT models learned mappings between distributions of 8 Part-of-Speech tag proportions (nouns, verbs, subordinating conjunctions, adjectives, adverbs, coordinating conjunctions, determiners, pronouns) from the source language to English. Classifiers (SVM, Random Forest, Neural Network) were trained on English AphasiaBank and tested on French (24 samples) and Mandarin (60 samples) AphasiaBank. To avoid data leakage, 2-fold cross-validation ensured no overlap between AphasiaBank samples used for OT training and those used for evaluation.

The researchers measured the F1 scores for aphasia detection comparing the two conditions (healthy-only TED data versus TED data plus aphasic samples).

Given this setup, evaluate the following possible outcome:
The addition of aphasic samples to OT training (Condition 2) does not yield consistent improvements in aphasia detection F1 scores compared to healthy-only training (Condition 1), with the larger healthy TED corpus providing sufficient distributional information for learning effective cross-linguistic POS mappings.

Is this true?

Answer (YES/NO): NO